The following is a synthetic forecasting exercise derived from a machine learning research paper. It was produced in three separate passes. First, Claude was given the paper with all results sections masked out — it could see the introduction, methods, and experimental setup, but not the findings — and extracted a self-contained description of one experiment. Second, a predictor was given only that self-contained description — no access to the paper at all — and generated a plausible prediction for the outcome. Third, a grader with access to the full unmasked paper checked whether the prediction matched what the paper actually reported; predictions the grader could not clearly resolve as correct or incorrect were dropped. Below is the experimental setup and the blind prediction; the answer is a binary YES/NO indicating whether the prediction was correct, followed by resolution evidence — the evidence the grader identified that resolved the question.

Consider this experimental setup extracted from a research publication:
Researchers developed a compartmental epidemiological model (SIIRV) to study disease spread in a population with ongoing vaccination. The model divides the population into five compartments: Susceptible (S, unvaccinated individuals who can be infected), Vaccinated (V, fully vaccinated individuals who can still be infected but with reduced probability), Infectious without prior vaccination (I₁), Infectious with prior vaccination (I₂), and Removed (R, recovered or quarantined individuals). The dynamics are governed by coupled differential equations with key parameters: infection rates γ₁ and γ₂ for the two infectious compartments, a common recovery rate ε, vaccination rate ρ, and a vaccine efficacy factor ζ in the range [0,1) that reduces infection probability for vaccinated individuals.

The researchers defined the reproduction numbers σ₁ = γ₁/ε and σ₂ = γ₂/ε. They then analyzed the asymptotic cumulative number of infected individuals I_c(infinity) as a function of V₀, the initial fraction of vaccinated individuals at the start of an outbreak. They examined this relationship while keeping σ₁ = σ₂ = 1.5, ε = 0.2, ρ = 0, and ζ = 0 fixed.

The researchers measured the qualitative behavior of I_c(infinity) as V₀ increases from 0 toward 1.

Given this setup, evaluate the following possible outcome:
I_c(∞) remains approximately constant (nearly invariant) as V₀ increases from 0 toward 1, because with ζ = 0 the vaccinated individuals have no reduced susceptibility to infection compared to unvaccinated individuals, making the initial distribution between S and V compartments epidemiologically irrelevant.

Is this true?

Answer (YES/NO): NO